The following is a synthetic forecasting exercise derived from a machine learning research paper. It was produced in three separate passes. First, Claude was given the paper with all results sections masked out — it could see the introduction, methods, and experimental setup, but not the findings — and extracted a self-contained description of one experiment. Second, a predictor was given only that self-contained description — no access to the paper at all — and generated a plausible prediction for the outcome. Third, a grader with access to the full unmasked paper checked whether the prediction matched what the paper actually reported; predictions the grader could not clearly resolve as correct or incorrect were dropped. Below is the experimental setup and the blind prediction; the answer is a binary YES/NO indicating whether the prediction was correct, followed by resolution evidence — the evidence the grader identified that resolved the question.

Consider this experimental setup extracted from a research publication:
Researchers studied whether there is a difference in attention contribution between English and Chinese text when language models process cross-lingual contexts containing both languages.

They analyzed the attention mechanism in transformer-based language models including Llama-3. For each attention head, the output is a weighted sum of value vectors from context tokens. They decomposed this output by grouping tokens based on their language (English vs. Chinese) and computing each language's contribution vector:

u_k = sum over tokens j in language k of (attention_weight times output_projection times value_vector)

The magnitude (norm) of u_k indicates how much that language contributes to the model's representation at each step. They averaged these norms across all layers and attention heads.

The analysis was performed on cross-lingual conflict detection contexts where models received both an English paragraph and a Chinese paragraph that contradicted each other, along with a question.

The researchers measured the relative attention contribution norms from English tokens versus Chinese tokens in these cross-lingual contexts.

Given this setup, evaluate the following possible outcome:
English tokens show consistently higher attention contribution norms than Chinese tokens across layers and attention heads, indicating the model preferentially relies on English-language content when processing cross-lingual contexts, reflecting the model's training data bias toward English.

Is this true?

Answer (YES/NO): NO